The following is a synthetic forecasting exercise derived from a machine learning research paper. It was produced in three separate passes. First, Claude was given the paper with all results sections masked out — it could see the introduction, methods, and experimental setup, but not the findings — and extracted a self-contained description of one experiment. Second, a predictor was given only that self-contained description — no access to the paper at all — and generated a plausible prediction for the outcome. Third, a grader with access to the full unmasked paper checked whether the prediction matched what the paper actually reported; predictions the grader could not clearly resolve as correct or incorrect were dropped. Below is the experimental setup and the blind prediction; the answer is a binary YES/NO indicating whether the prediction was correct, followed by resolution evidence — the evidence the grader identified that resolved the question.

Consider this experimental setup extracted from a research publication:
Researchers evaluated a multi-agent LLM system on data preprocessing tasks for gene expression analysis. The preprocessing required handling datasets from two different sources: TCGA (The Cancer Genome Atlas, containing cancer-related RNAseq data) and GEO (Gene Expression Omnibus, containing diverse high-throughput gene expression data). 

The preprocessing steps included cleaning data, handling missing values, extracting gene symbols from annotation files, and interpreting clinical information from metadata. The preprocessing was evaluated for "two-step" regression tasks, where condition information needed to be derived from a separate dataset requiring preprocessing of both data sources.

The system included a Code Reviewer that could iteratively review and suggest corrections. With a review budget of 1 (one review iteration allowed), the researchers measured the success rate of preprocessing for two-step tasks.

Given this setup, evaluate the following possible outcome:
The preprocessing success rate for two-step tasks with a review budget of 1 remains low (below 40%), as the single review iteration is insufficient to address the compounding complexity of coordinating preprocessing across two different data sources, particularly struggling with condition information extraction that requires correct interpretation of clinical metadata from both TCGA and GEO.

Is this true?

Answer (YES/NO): NO